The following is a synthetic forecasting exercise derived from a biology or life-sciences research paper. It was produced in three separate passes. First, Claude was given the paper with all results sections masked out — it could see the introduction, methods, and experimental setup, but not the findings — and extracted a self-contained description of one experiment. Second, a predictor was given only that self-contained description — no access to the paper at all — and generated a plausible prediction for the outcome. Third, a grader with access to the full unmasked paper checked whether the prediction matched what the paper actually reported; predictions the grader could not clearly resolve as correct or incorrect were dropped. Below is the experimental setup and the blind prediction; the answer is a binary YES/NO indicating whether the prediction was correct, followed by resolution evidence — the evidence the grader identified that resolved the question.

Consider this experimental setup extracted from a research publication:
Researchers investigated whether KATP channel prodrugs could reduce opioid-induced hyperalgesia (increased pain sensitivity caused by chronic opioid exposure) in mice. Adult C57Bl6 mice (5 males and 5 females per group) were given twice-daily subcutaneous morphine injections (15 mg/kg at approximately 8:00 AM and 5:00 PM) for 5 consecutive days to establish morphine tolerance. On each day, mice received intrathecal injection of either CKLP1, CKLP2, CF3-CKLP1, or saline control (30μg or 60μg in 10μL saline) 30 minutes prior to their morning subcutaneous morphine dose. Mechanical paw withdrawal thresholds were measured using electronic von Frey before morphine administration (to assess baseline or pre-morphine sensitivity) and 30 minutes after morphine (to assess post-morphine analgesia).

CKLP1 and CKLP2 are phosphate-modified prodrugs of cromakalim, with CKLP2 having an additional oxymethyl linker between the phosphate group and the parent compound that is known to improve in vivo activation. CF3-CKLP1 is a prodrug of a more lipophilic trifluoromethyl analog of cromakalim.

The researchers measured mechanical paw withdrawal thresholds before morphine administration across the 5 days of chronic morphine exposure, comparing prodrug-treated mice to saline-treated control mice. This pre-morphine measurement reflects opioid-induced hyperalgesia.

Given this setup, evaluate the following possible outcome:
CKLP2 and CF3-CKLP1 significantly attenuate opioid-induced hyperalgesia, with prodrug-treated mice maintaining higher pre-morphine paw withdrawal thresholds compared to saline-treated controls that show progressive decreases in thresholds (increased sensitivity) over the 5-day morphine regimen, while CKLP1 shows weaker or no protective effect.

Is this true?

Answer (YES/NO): NO